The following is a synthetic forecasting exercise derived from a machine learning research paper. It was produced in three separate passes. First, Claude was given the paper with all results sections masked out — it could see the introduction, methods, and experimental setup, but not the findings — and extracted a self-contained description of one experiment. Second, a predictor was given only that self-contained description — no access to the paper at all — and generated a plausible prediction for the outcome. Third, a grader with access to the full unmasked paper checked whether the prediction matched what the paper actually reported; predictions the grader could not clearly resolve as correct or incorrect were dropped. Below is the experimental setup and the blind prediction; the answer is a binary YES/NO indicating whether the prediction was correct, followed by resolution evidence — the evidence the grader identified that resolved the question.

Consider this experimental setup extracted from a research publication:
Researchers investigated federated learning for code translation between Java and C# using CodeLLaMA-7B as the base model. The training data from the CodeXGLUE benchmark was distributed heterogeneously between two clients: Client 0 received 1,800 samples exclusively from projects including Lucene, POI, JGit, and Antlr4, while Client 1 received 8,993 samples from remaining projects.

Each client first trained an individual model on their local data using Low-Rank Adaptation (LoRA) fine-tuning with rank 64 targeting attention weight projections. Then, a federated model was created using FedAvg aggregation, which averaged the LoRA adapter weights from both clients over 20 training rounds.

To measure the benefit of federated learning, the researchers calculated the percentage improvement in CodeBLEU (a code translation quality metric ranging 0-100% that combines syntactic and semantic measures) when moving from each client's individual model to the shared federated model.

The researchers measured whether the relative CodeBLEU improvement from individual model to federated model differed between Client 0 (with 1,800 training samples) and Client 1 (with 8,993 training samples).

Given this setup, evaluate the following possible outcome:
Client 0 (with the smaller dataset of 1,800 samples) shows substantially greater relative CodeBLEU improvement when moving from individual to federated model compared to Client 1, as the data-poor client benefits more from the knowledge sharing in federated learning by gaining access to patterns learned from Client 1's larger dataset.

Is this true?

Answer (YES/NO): NO